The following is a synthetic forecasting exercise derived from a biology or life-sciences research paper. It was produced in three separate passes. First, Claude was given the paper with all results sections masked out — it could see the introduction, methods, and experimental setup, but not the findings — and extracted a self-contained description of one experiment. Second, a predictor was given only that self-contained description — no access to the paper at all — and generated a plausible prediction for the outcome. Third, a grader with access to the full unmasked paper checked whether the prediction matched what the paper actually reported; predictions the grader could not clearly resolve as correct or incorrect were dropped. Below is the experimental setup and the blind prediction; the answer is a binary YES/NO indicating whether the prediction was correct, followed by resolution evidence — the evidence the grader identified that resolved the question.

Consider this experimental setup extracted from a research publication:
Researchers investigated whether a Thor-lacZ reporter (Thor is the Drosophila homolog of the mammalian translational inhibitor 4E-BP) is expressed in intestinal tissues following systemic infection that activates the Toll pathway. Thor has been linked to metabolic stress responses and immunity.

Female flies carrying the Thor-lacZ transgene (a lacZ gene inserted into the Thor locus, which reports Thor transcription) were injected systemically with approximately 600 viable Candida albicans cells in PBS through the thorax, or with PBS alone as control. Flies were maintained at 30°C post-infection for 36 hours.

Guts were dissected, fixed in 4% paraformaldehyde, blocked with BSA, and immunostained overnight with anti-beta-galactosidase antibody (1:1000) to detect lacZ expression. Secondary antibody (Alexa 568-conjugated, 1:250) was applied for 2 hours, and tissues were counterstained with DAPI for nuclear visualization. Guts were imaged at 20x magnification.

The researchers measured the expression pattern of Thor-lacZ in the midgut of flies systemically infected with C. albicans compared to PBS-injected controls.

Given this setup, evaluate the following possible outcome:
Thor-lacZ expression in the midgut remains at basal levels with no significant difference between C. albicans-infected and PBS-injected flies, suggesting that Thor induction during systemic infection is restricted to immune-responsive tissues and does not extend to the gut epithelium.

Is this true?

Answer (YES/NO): NO